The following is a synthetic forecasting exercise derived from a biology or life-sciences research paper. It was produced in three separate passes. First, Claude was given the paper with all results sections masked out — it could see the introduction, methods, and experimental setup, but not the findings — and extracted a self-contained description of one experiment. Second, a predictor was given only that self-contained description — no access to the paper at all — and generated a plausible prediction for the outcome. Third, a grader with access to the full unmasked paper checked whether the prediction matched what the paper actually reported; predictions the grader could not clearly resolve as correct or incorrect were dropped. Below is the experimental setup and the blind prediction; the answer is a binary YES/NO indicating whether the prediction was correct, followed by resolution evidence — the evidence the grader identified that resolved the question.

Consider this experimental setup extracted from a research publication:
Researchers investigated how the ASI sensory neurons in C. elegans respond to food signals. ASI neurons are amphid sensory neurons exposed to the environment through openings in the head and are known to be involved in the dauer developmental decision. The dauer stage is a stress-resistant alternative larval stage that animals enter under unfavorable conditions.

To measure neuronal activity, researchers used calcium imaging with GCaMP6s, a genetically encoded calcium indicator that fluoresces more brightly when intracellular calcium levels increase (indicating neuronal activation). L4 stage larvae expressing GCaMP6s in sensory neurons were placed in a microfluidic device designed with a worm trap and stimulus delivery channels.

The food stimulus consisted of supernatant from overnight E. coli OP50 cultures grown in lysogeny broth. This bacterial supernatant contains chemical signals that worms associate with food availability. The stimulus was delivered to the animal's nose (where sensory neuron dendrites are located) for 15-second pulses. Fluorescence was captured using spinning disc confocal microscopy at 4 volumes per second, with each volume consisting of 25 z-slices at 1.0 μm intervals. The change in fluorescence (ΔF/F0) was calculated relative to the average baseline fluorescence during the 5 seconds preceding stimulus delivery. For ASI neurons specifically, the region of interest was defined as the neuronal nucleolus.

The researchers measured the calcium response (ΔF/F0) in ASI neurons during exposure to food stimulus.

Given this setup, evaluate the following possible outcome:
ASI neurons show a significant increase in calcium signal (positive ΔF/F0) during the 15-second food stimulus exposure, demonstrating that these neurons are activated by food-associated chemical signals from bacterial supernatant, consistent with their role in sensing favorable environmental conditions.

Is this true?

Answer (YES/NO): YES